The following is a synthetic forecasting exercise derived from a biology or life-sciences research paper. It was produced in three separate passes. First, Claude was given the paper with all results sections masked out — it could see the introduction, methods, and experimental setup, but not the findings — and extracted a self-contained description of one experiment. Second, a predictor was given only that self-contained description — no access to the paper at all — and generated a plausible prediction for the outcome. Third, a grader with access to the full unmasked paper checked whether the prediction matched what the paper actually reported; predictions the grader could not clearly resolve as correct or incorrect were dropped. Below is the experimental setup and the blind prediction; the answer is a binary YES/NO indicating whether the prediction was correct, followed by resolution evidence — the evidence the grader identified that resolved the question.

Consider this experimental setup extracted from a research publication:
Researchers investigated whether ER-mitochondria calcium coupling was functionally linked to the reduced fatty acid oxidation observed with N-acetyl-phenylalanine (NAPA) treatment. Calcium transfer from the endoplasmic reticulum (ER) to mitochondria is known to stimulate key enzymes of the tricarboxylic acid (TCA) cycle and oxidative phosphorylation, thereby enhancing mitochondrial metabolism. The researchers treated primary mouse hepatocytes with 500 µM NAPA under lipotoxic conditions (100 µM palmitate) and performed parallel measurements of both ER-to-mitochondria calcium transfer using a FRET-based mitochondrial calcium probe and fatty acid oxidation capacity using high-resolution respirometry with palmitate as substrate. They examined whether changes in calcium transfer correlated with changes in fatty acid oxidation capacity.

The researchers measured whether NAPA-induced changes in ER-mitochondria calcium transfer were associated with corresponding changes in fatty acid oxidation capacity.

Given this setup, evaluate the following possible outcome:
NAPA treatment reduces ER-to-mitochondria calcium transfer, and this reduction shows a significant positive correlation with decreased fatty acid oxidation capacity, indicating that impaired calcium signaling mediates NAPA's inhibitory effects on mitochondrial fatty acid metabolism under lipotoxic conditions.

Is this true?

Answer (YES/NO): NO